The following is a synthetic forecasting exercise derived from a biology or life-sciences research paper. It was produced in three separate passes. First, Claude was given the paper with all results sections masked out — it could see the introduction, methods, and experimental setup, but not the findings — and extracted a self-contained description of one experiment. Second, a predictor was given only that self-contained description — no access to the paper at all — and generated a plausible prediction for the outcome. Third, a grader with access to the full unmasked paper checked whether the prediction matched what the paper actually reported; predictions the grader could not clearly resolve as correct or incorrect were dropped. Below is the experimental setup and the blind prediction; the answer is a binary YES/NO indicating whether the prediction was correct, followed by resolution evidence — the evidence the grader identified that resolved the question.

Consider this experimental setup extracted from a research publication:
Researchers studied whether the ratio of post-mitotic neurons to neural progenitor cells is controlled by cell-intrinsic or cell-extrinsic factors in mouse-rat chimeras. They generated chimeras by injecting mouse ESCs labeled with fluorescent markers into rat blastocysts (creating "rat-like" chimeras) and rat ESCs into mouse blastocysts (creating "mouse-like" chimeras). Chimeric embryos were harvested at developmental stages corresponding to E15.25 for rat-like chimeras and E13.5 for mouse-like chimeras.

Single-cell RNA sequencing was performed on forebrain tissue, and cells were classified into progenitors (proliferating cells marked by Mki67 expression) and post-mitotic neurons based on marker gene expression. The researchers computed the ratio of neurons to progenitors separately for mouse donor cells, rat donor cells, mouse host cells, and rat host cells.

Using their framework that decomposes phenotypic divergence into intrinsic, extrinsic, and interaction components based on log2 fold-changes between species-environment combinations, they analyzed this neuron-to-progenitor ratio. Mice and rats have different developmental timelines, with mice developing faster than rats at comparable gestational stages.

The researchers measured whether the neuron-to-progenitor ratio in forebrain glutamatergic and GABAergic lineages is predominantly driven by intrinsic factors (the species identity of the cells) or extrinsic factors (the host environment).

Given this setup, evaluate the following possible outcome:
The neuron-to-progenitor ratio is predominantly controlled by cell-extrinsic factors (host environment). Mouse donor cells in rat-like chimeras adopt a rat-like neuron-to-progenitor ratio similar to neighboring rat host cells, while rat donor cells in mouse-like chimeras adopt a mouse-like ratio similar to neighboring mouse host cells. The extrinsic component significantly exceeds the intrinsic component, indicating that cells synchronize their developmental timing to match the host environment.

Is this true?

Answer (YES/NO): NO